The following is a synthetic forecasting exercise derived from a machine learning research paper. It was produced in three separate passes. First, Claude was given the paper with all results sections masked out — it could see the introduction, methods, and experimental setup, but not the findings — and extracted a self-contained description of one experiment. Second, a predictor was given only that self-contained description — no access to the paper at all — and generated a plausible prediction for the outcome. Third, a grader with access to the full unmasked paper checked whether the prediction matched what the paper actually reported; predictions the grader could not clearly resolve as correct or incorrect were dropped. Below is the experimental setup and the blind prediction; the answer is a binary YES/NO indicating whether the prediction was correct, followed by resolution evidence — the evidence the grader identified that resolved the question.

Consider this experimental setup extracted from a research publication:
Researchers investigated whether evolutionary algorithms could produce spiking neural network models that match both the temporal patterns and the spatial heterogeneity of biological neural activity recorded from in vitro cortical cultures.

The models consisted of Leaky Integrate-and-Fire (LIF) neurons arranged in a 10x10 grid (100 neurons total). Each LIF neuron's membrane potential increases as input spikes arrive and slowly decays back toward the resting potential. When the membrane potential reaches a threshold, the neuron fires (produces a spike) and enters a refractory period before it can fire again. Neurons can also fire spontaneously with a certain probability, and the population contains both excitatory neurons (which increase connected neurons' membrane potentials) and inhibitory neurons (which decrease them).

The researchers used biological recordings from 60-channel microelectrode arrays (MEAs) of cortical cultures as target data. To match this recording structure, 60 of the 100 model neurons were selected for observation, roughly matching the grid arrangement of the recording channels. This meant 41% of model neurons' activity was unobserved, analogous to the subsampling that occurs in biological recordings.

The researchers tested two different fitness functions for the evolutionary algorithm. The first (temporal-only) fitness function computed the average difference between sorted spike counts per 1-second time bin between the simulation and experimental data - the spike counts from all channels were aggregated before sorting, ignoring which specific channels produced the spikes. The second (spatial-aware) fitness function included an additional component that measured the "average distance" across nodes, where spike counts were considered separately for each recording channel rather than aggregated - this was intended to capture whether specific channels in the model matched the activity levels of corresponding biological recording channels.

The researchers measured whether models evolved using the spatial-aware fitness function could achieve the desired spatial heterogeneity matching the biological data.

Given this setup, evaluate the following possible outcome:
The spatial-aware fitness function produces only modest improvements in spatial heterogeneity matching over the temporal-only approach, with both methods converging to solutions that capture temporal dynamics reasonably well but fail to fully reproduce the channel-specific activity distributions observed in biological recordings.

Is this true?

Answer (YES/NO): NO